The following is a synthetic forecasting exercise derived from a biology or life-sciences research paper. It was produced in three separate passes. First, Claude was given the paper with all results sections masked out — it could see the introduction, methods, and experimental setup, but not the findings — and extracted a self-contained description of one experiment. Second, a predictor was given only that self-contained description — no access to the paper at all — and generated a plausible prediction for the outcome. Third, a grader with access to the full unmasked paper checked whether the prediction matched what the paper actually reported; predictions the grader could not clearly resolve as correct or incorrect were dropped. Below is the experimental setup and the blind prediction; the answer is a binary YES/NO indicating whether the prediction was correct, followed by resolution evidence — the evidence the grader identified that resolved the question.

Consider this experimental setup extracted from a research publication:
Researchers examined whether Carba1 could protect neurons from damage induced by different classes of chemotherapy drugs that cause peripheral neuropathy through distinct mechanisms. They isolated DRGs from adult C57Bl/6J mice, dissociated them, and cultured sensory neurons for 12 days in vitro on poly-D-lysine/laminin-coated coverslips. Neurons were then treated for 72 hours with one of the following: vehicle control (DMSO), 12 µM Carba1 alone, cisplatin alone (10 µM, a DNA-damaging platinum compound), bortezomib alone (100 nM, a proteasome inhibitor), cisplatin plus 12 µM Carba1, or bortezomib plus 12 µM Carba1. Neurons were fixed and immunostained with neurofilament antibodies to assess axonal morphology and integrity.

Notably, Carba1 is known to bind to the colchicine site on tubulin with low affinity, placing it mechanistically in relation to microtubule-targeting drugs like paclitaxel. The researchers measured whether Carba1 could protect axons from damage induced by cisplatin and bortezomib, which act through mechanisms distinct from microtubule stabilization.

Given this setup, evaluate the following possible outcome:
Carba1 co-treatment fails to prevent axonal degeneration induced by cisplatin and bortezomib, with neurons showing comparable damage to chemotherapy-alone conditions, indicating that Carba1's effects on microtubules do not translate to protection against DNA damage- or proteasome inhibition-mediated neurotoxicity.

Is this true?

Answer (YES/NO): NO